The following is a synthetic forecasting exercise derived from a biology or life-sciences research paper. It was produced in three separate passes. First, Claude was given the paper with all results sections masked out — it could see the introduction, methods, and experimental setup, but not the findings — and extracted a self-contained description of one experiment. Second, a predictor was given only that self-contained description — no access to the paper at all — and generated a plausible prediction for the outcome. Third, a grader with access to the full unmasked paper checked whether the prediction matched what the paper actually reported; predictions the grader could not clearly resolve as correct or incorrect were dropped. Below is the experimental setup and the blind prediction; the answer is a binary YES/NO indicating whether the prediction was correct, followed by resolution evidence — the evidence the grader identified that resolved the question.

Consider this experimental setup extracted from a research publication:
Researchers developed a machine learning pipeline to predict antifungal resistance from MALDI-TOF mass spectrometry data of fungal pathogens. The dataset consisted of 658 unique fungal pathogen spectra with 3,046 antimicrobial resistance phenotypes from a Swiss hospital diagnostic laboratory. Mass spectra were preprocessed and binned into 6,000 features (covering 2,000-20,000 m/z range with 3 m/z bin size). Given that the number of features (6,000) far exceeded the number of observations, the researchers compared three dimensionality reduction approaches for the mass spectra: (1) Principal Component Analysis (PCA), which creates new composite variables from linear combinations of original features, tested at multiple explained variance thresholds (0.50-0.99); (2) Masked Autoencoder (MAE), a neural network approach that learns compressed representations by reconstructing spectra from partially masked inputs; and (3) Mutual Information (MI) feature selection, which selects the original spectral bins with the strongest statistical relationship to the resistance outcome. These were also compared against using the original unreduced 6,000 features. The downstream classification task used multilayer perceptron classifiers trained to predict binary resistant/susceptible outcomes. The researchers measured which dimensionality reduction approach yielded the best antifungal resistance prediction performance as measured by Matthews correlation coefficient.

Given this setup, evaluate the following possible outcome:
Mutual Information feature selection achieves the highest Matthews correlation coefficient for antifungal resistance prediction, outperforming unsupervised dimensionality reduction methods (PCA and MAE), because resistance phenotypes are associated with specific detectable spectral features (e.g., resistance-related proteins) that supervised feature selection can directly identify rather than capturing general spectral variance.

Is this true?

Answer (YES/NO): NO